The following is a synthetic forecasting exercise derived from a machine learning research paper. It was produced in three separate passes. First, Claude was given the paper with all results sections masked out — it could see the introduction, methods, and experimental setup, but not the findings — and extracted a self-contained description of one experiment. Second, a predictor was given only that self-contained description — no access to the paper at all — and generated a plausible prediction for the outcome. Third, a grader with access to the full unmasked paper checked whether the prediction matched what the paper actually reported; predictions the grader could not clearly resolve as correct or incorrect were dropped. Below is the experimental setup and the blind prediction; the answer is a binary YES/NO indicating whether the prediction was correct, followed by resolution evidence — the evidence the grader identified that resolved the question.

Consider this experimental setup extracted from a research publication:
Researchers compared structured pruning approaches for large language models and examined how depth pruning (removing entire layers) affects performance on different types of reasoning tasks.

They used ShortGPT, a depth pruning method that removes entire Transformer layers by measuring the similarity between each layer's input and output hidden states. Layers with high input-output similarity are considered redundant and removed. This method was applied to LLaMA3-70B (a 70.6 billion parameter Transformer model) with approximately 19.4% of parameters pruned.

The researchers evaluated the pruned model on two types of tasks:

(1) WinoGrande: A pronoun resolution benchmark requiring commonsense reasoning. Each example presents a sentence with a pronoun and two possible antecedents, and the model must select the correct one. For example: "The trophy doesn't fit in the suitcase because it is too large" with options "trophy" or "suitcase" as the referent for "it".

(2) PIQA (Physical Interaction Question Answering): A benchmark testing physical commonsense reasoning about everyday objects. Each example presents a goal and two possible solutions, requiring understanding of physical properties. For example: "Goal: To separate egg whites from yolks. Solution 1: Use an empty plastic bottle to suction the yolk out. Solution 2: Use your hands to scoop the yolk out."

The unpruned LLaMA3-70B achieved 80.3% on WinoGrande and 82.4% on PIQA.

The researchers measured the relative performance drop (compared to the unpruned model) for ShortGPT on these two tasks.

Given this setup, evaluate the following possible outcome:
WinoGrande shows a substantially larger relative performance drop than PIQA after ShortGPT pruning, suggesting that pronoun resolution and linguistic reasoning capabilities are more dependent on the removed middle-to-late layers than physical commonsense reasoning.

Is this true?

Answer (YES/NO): YES